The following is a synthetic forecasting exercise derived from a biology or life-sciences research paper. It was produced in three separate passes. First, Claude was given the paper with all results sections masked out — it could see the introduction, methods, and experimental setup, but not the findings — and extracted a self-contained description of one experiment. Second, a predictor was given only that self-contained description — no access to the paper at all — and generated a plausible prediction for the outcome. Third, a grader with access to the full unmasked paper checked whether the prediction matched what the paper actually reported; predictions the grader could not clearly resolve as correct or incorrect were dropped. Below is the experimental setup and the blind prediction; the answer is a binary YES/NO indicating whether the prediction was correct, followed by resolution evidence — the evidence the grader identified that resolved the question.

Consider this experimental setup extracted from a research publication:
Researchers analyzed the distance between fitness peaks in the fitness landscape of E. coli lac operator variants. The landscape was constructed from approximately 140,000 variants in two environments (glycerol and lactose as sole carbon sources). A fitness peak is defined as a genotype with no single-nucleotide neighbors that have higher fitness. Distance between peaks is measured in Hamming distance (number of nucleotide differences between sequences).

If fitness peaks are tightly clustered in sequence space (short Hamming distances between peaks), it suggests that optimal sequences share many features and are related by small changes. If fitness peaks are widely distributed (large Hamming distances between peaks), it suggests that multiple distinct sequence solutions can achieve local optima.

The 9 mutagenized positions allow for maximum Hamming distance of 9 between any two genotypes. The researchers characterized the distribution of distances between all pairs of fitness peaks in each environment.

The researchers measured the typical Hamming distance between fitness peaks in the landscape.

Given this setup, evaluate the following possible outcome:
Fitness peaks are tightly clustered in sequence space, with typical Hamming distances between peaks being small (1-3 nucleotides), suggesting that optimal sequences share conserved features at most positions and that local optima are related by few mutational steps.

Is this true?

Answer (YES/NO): NO